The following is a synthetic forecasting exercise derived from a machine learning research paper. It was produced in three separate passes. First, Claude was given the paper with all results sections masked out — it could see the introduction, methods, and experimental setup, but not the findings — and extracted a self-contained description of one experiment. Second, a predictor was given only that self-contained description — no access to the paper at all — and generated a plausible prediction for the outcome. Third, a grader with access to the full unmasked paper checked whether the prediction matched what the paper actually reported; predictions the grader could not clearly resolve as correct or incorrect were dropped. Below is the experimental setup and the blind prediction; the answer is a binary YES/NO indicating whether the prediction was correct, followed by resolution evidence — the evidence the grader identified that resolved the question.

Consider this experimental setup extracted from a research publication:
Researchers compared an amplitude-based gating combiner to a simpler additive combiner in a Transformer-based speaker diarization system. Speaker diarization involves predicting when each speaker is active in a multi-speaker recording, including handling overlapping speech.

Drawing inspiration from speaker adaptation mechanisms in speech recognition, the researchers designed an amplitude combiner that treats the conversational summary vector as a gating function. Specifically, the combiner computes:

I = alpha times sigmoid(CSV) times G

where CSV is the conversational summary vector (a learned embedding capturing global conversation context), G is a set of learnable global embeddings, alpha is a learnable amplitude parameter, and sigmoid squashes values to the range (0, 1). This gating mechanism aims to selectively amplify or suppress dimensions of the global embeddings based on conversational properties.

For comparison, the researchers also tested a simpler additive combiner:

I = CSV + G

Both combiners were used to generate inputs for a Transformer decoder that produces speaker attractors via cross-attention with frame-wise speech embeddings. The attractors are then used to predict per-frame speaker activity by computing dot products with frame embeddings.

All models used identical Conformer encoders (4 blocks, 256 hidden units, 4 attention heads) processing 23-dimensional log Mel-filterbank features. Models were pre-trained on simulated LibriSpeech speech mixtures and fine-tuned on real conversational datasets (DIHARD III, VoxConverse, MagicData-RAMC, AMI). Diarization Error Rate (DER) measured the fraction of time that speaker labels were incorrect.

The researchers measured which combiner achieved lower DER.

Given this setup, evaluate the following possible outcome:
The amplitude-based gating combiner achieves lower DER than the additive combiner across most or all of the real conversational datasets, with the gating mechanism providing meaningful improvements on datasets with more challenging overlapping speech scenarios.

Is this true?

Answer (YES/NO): NO